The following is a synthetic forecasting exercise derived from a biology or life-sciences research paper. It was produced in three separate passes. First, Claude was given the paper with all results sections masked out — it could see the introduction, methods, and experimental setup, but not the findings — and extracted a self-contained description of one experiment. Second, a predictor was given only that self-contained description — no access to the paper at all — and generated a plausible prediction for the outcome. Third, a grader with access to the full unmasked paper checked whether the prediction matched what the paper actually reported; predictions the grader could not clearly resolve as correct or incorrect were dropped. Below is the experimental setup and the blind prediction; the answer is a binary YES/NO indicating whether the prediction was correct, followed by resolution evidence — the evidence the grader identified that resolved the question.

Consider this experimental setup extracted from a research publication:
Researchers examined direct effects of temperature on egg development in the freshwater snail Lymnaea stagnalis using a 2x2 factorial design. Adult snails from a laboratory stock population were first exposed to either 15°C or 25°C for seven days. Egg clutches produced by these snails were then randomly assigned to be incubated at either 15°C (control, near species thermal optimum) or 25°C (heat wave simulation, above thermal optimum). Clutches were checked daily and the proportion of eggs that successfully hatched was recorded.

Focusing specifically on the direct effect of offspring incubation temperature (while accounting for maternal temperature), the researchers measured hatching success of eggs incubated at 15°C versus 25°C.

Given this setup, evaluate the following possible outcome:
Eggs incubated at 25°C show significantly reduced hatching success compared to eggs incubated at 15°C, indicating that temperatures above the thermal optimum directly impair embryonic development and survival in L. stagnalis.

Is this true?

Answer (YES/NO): YES